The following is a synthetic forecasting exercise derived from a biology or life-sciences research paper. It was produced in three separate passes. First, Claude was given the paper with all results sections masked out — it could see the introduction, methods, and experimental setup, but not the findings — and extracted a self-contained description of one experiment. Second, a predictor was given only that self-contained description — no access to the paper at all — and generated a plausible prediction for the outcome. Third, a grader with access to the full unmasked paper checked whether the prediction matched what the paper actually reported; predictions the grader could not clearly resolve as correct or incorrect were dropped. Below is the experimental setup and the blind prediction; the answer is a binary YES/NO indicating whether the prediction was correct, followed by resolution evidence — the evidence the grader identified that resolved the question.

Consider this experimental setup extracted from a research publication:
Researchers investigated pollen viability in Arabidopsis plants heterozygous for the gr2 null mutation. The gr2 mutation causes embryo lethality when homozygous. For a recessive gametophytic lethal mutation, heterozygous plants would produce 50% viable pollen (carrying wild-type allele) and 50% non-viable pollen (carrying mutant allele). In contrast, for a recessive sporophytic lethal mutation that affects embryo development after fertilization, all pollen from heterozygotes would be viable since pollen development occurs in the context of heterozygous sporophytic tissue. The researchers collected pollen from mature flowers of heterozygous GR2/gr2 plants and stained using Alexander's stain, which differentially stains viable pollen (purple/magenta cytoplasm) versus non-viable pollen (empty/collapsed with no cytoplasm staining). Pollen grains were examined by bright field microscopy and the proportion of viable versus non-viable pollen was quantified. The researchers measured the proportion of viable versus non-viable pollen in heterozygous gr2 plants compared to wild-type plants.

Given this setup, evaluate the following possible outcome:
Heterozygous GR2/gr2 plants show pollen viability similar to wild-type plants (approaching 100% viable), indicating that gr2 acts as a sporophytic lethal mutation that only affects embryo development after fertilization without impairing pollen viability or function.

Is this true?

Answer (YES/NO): YES